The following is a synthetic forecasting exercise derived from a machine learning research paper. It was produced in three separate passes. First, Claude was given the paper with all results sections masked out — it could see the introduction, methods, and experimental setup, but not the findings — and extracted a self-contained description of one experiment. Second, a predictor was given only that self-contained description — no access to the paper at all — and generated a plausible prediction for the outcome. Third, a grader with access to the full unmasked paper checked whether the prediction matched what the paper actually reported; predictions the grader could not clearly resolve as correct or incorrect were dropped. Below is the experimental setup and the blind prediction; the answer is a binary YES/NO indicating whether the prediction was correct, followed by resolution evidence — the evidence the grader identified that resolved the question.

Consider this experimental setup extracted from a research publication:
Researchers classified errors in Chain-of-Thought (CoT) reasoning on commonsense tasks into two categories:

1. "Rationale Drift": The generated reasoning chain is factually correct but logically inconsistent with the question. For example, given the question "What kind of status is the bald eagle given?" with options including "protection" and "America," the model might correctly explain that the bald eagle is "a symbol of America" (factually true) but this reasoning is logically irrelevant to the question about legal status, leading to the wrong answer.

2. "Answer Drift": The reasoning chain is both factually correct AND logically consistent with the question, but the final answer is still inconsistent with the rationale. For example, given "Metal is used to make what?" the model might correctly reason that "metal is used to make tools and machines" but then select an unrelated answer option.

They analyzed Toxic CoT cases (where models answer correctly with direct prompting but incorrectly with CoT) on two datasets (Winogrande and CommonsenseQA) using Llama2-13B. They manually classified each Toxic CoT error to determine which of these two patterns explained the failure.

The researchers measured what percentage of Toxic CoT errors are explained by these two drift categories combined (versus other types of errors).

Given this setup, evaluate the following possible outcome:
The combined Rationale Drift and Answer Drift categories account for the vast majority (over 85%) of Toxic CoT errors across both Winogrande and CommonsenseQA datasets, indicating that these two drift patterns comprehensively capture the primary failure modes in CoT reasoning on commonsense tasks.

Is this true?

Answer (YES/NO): NO